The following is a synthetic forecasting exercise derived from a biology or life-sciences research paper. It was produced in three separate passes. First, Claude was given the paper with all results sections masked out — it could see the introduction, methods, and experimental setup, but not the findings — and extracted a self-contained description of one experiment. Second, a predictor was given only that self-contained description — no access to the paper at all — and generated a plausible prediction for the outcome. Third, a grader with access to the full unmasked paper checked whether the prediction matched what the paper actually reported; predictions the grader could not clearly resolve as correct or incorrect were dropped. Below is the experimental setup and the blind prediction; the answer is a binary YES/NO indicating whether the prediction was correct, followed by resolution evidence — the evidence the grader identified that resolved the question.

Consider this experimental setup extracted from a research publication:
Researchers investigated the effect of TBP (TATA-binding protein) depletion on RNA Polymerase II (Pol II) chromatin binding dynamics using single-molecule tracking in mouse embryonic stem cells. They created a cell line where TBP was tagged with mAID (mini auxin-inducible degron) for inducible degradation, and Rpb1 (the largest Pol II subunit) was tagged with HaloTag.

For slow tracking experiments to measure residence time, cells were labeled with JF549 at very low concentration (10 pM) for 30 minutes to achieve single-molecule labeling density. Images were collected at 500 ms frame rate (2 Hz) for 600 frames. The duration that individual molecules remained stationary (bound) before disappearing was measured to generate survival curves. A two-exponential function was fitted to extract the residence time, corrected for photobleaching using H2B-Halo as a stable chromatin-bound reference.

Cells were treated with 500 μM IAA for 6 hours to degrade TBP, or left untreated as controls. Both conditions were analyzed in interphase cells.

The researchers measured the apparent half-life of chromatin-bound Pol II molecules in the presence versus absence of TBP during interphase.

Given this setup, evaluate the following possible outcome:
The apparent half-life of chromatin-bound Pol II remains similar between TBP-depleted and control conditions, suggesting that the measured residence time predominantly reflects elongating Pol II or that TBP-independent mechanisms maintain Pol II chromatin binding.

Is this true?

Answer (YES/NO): NO